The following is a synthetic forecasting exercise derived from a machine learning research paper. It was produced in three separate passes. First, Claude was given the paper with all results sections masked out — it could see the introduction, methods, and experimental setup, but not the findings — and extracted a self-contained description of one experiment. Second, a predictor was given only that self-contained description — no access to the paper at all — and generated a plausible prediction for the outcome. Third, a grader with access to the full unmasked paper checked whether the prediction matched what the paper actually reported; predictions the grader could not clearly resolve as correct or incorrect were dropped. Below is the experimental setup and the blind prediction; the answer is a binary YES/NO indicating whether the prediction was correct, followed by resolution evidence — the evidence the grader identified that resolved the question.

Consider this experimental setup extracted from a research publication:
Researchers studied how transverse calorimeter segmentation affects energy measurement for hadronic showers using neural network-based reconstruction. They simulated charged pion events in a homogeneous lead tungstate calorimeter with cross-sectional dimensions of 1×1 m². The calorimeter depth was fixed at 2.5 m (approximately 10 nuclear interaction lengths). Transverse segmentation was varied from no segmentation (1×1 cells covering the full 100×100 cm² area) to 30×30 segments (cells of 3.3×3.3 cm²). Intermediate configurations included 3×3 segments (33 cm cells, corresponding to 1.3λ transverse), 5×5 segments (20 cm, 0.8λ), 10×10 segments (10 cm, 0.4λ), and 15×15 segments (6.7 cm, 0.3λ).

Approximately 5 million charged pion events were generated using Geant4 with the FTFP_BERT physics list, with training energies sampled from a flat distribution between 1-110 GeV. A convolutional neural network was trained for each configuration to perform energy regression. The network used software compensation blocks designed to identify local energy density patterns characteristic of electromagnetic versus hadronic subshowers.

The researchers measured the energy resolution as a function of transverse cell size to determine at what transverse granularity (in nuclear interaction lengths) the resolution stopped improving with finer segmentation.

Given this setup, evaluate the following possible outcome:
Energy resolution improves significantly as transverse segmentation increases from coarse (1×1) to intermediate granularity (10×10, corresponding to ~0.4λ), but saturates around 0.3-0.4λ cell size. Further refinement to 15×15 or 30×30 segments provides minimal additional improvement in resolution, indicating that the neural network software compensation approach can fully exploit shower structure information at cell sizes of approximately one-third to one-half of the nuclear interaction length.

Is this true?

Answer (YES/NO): NO